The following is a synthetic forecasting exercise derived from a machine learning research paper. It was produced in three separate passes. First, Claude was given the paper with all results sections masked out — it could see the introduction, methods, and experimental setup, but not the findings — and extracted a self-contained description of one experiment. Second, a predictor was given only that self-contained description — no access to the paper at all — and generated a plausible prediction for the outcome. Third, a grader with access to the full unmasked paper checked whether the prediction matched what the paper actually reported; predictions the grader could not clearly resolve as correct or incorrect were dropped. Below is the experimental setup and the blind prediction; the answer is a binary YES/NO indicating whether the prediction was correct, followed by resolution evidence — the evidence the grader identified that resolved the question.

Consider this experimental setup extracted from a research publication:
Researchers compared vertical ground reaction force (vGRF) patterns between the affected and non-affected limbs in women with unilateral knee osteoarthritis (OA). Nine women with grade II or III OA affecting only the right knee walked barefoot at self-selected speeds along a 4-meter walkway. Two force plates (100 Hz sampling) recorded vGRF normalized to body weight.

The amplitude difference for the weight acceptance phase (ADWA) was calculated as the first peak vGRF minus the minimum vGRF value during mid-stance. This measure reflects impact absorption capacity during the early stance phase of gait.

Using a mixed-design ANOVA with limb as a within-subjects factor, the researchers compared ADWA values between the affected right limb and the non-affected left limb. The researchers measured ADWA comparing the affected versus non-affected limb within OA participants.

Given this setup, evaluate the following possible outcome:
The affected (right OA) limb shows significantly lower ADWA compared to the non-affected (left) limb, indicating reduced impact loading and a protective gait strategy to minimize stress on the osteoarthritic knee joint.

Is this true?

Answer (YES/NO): NO